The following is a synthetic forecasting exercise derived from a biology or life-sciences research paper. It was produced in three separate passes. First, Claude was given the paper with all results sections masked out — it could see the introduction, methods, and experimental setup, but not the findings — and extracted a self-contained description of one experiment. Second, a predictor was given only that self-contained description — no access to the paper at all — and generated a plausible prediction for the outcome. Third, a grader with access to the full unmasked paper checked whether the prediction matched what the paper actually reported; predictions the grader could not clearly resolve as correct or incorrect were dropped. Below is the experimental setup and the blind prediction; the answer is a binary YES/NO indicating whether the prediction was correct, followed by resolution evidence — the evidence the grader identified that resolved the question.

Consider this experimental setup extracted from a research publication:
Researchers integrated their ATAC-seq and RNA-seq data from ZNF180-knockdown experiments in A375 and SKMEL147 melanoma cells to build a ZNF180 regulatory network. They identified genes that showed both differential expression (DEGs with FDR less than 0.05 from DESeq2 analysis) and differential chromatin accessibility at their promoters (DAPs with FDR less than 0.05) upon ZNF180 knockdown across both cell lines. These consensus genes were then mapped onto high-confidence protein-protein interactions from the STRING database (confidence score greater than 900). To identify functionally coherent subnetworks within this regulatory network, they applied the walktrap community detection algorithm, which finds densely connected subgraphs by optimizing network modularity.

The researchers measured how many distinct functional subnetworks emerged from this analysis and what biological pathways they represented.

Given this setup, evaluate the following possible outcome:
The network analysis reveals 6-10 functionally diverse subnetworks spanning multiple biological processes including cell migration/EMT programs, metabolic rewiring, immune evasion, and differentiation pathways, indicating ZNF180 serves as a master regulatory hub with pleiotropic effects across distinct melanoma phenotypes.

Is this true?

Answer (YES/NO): NO